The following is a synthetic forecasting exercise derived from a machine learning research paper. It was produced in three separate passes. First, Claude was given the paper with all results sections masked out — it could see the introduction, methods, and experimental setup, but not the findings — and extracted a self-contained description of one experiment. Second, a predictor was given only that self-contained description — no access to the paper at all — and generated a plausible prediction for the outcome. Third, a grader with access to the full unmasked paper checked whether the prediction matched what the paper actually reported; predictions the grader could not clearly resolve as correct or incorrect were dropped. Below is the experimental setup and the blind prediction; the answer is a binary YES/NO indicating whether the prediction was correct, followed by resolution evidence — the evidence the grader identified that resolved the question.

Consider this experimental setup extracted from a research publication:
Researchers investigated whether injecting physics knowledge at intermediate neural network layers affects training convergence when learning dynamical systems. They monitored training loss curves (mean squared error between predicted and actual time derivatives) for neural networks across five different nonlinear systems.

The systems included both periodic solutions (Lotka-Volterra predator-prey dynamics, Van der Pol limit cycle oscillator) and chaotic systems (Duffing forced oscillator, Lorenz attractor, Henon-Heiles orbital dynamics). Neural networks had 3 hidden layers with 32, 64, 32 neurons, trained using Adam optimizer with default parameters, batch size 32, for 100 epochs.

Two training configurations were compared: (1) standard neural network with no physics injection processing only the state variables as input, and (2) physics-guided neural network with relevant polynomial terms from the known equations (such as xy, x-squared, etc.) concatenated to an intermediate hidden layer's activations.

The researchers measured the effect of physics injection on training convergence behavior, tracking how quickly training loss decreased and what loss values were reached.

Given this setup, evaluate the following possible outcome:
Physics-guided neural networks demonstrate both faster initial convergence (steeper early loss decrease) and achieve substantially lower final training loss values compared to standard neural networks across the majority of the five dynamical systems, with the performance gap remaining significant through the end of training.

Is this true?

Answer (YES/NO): YES